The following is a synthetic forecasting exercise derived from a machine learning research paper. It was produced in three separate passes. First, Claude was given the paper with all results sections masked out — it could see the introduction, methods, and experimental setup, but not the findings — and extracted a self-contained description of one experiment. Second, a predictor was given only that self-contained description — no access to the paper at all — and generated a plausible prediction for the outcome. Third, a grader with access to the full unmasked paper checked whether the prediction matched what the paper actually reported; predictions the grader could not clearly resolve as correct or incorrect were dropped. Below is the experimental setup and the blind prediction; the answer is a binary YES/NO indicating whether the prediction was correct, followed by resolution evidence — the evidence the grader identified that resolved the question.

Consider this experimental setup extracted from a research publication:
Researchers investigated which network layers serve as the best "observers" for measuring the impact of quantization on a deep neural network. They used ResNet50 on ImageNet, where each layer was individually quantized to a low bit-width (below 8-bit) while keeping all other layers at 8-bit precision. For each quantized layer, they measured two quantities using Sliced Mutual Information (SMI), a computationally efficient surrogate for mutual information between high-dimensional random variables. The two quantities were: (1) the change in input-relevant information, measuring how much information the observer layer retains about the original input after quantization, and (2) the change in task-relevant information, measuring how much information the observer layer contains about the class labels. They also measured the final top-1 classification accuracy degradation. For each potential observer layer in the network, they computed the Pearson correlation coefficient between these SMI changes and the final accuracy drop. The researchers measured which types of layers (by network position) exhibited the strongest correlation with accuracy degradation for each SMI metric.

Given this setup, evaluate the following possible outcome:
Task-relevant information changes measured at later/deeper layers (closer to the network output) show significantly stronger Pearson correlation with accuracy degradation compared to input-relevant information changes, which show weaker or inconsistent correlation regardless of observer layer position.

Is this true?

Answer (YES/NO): NO